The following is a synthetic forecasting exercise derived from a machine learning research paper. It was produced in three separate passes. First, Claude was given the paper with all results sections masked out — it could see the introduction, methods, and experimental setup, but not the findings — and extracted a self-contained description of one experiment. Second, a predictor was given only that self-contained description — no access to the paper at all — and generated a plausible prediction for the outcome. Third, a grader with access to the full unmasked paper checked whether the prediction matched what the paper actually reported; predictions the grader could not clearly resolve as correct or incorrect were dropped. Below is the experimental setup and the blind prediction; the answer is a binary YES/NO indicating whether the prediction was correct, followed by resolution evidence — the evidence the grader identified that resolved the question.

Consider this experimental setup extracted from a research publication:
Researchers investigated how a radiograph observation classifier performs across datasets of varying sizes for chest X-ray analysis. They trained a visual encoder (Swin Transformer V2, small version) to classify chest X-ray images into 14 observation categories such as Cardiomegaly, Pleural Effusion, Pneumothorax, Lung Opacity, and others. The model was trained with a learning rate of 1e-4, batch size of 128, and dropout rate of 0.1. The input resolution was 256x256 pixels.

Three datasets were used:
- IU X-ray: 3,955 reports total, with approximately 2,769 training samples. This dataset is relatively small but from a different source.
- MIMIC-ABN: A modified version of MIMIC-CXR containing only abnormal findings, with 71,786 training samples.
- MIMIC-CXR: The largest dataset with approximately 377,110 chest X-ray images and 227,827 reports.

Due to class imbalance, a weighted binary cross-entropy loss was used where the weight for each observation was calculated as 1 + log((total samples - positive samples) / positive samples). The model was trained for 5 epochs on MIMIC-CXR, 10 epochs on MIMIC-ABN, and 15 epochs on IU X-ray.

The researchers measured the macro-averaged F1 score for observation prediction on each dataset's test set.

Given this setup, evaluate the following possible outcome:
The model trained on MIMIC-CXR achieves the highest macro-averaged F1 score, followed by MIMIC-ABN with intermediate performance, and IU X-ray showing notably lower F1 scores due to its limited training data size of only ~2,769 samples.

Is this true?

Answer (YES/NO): YES